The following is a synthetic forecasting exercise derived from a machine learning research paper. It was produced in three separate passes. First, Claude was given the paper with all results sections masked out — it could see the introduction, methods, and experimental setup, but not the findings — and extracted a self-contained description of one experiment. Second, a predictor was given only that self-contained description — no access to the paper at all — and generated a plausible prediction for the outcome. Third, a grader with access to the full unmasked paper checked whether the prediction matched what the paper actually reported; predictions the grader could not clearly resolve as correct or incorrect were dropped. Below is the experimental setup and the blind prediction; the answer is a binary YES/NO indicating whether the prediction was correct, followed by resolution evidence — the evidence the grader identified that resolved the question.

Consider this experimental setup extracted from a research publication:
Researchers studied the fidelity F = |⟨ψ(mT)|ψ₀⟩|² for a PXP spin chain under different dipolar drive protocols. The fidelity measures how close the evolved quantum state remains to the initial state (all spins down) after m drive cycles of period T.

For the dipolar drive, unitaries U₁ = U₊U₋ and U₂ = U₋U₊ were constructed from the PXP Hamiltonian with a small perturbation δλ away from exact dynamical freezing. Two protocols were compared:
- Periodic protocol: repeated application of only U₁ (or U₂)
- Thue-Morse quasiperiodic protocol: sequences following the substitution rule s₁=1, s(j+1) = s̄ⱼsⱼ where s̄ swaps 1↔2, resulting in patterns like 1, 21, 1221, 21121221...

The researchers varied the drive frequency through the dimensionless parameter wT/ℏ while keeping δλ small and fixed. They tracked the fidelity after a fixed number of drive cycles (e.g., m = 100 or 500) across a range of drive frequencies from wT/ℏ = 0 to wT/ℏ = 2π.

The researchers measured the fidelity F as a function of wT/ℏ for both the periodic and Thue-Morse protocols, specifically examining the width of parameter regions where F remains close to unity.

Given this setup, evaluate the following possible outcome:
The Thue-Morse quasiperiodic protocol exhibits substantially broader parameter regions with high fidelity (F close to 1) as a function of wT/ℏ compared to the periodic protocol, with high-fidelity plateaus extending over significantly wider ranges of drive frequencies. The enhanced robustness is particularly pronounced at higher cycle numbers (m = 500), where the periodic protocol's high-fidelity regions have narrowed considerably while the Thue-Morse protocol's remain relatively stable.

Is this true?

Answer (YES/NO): YES